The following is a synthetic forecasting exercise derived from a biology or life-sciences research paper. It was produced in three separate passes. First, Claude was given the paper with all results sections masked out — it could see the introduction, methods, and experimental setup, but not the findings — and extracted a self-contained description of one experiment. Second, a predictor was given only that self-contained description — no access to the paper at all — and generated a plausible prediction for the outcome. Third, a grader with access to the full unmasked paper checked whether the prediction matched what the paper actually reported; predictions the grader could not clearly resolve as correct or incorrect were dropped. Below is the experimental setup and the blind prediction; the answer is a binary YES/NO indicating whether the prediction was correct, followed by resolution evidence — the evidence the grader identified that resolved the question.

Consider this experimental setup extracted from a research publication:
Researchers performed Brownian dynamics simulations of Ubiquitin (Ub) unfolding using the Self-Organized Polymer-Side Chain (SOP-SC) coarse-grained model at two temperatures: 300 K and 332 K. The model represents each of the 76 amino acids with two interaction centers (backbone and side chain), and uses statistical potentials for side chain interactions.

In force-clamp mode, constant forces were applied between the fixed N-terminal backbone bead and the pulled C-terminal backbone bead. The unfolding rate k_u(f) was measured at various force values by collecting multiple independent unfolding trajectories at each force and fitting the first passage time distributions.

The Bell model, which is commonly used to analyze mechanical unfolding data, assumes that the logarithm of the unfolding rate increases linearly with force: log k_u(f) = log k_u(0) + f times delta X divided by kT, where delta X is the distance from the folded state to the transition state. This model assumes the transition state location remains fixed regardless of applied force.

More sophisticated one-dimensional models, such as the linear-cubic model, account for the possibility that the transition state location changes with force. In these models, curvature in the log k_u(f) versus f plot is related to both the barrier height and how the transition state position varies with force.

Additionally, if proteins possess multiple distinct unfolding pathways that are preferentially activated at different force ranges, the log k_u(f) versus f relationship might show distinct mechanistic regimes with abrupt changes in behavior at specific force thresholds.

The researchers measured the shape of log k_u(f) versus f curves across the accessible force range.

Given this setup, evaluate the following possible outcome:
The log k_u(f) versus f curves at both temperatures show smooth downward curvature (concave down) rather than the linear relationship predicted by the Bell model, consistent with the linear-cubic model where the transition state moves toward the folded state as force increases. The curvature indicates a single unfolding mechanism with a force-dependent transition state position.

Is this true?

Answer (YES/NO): YES